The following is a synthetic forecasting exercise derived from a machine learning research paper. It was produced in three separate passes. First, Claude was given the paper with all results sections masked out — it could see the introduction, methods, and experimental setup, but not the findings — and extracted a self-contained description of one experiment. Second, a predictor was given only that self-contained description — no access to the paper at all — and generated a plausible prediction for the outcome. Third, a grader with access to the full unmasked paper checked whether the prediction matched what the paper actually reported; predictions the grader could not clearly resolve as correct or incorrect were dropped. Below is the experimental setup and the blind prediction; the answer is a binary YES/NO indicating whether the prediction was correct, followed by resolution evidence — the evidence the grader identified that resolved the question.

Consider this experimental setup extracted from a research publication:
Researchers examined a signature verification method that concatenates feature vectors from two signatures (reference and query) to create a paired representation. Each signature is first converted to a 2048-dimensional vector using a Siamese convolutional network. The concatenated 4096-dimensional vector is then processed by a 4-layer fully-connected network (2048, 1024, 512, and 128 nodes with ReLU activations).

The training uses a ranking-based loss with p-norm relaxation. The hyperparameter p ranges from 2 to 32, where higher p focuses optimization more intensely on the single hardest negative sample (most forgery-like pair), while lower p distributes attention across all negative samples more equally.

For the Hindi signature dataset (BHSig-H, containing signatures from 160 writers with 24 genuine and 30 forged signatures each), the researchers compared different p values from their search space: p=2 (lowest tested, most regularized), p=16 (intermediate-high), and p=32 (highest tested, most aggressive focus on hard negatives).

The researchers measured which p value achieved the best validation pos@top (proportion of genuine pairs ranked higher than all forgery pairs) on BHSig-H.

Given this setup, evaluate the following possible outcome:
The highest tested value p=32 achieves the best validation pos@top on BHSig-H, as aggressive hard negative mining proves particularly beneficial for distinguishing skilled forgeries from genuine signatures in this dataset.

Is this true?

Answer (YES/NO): NO